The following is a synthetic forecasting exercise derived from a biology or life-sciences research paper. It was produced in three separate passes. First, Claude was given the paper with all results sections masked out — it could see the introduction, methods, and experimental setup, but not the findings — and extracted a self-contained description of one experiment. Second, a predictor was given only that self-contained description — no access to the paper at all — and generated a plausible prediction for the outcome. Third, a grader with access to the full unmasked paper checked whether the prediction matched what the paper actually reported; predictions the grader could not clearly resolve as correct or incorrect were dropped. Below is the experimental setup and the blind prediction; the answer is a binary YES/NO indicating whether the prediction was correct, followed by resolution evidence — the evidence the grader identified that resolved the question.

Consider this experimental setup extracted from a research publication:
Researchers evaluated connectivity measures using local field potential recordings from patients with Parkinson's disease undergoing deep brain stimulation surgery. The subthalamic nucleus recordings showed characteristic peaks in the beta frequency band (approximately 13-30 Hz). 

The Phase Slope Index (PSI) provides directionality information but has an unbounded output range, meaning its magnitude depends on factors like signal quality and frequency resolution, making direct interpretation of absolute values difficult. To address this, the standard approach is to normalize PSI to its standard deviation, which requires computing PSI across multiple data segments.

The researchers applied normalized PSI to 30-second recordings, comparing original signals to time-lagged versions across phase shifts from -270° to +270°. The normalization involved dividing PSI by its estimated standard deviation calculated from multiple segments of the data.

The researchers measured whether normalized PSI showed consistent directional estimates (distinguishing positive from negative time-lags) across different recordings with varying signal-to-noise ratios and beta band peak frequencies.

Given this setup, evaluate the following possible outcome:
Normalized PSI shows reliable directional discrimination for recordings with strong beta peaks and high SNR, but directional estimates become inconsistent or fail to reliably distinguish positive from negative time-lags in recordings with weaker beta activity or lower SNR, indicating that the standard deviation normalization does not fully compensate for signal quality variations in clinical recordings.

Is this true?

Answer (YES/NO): NO